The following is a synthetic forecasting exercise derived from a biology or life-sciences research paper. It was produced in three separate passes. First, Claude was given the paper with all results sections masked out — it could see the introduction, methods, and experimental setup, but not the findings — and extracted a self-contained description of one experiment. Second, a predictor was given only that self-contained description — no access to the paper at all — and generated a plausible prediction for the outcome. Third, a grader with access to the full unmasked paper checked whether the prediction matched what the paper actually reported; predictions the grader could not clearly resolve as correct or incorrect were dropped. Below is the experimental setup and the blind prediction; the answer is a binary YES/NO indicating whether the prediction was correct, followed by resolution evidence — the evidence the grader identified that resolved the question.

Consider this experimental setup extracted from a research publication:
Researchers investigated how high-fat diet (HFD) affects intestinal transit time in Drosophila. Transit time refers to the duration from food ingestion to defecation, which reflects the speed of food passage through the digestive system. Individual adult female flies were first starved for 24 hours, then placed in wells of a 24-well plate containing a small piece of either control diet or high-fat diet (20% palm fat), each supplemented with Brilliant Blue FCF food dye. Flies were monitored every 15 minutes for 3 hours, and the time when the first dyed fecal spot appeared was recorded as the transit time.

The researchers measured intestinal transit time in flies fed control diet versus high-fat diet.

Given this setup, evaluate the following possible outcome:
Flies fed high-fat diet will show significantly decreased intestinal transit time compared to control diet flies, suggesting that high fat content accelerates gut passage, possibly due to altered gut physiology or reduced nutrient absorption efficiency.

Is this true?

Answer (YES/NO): NO